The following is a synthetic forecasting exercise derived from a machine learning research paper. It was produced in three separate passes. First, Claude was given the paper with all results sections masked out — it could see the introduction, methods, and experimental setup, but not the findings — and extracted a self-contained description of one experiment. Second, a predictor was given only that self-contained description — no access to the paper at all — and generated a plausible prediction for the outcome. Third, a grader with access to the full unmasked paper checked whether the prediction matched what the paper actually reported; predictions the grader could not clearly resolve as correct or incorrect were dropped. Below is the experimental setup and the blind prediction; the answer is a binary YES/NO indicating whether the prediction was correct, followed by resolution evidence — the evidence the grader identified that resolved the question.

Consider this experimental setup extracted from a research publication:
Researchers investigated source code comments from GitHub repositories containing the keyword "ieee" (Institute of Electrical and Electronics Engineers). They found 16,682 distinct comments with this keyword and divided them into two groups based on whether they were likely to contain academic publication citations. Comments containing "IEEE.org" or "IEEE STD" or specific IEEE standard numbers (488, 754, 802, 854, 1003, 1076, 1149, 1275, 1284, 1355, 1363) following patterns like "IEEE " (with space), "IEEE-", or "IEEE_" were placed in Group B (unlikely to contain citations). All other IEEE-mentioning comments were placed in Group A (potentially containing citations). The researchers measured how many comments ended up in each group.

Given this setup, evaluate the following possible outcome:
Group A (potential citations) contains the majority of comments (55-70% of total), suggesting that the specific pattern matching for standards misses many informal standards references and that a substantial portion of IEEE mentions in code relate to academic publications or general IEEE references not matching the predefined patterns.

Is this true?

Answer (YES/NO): NO